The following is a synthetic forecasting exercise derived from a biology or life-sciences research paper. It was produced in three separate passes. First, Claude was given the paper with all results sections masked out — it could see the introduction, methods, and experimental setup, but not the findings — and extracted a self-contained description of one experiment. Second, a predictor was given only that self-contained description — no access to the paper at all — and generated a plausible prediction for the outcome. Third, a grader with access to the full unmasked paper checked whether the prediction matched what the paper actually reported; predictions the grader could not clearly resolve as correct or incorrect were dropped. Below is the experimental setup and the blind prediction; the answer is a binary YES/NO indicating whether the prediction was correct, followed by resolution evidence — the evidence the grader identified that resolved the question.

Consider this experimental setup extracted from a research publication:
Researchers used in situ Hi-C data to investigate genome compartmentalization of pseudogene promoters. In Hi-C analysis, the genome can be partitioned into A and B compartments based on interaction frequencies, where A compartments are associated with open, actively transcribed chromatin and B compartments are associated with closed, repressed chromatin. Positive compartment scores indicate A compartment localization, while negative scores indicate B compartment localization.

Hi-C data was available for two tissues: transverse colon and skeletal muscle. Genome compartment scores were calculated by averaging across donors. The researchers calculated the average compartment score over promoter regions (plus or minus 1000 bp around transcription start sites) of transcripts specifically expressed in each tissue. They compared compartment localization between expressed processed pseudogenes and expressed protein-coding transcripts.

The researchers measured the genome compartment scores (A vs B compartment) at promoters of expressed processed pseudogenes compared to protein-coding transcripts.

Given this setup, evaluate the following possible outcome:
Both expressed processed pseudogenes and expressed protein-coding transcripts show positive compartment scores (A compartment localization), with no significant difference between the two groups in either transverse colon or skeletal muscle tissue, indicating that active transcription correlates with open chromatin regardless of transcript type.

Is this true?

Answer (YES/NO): NO